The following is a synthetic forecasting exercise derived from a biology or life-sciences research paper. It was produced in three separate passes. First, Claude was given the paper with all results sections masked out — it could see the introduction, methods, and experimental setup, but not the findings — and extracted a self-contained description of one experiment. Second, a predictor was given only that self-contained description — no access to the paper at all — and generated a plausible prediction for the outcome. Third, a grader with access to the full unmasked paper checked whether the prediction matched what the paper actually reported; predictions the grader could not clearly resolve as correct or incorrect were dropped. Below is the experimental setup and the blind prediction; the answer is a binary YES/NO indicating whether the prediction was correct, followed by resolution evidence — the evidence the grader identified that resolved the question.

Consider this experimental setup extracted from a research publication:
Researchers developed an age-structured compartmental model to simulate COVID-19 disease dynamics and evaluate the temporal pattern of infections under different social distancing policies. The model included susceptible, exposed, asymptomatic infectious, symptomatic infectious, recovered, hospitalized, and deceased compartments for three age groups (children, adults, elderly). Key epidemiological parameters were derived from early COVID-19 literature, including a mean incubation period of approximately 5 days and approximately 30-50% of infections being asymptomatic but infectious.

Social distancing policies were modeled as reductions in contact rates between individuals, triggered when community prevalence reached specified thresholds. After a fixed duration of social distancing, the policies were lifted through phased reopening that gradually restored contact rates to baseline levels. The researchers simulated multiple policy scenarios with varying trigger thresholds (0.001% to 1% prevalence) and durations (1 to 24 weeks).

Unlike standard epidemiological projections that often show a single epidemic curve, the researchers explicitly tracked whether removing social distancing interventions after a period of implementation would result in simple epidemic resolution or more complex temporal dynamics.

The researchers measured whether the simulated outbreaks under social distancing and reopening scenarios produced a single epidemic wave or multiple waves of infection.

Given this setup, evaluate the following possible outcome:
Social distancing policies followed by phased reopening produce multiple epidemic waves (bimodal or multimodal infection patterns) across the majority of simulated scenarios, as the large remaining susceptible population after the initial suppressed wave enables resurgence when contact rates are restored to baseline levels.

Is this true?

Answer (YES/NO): YES